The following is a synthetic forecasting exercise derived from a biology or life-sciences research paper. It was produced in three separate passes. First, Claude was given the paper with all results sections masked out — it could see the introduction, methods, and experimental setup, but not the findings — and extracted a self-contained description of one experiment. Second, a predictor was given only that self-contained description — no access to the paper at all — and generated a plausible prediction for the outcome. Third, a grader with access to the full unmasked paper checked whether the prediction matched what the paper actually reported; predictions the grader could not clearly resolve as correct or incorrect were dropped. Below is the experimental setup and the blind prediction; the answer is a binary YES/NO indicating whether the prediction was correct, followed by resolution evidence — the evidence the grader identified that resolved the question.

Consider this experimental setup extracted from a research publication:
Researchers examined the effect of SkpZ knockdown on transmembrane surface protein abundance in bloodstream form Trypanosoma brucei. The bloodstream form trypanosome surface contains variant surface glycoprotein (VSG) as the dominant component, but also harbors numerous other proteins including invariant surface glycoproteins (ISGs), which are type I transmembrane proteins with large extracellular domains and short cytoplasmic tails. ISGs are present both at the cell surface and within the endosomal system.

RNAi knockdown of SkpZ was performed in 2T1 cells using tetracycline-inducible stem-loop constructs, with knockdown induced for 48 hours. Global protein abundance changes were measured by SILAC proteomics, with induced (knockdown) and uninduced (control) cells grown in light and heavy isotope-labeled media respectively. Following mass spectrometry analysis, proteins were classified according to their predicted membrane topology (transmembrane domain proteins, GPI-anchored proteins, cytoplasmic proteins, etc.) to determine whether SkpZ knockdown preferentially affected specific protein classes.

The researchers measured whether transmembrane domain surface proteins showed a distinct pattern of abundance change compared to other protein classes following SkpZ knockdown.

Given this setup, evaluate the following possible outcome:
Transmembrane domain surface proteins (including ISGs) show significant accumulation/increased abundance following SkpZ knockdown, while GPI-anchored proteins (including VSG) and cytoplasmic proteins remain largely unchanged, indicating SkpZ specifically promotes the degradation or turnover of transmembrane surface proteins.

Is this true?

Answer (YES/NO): NO